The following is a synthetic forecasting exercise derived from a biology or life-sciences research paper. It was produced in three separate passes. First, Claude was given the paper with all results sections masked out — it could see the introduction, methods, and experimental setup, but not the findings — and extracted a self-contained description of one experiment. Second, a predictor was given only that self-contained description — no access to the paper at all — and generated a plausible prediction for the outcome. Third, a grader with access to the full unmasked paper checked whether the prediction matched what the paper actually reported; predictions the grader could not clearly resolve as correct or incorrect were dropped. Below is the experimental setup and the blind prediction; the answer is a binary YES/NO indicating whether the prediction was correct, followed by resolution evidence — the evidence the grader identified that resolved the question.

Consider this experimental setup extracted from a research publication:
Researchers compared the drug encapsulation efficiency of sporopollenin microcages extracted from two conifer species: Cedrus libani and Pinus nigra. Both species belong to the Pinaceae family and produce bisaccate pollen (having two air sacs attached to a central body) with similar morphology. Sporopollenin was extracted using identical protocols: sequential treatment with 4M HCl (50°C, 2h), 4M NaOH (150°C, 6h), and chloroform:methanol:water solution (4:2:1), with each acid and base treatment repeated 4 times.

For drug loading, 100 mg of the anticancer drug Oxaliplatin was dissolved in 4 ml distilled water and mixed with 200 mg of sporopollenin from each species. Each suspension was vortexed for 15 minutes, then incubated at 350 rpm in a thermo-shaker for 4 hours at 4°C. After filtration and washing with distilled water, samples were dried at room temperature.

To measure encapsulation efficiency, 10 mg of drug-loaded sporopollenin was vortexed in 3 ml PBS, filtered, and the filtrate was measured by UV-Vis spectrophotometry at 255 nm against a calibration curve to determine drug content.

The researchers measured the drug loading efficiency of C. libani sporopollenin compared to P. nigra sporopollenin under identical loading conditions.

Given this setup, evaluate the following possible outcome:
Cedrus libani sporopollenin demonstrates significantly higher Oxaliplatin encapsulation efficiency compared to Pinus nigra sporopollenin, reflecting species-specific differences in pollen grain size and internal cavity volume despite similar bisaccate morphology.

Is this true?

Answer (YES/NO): NO